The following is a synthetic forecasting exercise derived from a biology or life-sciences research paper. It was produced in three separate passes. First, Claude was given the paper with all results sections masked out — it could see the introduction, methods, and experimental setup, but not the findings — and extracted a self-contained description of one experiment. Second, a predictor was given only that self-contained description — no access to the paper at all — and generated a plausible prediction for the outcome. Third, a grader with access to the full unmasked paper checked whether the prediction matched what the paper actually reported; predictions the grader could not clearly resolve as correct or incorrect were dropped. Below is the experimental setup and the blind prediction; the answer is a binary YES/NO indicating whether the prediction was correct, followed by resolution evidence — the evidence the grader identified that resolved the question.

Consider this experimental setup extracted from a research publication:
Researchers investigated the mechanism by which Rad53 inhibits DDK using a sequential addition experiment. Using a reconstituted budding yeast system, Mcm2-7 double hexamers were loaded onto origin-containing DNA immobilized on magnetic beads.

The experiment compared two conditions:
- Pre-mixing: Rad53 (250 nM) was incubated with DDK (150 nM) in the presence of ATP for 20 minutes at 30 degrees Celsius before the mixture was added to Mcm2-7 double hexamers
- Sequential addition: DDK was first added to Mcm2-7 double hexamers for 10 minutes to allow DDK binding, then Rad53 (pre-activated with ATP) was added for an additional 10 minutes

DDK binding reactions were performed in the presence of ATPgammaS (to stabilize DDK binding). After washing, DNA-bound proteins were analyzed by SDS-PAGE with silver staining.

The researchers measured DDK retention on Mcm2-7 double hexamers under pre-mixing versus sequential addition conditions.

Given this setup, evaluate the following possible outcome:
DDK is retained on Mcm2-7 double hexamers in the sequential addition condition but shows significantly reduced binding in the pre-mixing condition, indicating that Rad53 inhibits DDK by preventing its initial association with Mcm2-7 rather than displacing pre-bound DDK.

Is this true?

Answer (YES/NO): NO